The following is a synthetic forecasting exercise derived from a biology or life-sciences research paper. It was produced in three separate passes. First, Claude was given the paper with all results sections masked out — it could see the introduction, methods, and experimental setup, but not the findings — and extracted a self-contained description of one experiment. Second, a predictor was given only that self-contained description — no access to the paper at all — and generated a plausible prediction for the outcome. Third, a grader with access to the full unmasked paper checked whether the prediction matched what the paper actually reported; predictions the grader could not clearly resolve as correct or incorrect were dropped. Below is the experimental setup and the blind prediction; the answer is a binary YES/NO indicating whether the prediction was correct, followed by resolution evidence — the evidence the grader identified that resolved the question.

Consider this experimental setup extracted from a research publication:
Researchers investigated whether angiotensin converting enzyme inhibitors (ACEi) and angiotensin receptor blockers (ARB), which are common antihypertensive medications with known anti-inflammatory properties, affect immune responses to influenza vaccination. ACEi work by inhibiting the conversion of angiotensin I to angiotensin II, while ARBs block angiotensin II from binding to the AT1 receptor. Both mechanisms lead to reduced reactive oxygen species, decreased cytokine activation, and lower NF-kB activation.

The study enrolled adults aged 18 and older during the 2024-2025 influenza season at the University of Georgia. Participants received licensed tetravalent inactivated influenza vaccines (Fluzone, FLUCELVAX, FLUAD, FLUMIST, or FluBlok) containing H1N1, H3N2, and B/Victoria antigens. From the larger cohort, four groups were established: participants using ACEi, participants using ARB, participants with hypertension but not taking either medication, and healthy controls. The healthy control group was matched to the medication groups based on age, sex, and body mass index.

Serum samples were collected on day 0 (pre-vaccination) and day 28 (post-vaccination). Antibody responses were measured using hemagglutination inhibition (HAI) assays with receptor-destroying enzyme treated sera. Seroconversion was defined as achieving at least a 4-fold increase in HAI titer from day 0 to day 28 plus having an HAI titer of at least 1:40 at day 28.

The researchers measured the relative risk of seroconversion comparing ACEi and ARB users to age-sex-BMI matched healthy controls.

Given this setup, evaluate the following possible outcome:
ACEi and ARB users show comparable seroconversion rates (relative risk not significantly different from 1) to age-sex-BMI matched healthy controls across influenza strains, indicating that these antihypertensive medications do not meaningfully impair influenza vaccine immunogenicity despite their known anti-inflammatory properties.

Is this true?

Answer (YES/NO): YES